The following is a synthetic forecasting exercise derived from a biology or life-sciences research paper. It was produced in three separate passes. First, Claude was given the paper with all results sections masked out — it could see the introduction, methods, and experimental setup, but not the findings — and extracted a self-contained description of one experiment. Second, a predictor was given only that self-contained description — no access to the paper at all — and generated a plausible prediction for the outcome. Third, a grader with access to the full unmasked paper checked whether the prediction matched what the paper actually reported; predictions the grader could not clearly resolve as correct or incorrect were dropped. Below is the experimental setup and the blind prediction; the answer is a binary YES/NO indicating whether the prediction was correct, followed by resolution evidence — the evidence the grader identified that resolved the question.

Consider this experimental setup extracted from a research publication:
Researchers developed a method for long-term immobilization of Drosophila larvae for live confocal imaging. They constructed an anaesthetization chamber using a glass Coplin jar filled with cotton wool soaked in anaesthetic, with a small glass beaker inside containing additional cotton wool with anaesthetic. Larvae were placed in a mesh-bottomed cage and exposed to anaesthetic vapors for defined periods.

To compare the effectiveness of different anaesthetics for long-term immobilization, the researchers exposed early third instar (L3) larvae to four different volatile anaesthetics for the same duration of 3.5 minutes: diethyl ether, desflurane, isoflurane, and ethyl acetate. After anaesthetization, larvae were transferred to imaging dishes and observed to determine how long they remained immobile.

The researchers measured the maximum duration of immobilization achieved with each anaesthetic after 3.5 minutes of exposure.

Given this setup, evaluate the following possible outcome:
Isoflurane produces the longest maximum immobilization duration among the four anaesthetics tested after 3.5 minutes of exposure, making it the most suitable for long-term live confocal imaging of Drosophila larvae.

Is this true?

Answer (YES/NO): NO